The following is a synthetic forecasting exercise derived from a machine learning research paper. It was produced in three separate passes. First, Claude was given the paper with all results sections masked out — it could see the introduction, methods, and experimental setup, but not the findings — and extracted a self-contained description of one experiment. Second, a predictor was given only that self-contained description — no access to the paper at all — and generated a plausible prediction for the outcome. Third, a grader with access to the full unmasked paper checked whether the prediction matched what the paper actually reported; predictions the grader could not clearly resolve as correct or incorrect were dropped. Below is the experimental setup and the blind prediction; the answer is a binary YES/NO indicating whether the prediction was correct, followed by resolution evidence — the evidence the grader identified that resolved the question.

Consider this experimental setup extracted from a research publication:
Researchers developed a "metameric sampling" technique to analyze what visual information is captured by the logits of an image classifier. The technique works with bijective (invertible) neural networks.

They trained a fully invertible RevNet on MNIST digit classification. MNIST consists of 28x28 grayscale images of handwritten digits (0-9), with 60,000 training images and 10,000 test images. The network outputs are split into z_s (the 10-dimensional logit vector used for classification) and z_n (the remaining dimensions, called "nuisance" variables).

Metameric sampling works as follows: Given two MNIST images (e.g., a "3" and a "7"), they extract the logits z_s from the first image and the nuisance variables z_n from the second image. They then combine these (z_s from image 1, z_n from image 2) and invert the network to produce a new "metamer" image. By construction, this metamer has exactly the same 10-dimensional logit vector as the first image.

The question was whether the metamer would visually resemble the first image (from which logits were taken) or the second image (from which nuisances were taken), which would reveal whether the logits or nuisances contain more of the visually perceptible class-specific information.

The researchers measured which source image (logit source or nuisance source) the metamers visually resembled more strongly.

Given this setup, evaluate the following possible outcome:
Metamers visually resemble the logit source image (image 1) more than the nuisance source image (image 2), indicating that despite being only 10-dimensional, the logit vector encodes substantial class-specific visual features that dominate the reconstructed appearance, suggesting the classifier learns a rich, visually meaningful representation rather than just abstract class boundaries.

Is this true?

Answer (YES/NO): NO